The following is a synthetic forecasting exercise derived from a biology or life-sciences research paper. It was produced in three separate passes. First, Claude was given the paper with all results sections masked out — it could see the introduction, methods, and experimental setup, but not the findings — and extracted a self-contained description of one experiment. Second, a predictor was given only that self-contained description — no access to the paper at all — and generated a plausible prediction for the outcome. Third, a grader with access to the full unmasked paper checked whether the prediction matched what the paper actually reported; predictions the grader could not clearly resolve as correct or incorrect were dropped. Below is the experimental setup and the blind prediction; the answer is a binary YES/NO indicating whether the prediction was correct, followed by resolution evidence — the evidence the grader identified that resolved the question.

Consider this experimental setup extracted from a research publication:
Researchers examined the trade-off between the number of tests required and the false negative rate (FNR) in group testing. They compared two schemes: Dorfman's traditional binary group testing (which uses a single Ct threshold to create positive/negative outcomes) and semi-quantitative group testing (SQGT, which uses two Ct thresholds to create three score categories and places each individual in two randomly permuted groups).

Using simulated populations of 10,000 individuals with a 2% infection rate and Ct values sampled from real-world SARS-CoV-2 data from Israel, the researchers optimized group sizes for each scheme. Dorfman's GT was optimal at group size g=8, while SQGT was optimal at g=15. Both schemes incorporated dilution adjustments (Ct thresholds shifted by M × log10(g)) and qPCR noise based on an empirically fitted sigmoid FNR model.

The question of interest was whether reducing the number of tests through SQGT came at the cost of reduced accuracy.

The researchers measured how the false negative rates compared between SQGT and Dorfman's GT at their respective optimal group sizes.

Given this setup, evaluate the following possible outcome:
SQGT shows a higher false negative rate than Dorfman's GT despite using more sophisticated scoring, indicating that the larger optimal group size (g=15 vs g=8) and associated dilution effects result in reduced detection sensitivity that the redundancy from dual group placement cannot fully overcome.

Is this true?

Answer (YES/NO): YES